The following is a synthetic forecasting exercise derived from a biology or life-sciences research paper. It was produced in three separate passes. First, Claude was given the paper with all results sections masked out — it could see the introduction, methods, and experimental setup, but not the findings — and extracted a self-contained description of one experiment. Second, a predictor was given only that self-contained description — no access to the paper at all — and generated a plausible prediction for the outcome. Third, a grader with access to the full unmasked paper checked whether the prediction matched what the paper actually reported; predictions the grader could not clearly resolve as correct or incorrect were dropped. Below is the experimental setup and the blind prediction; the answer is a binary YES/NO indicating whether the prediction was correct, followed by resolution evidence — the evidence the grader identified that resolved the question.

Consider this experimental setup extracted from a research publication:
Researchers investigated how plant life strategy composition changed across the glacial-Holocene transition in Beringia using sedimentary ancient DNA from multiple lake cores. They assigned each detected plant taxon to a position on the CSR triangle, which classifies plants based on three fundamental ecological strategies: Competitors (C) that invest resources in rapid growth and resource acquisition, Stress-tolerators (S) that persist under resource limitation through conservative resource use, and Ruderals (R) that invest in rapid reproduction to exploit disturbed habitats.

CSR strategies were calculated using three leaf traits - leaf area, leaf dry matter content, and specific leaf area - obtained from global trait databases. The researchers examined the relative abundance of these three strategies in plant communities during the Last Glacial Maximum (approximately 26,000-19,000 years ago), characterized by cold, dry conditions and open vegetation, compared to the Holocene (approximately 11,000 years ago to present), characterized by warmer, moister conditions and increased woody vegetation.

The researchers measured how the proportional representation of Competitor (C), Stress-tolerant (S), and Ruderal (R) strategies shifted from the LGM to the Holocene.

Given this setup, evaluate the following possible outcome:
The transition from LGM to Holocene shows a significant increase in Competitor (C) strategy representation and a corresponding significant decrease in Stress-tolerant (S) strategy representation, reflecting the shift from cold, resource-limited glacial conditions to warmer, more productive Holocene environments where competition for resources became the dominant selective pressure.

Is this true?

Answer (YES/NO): NO